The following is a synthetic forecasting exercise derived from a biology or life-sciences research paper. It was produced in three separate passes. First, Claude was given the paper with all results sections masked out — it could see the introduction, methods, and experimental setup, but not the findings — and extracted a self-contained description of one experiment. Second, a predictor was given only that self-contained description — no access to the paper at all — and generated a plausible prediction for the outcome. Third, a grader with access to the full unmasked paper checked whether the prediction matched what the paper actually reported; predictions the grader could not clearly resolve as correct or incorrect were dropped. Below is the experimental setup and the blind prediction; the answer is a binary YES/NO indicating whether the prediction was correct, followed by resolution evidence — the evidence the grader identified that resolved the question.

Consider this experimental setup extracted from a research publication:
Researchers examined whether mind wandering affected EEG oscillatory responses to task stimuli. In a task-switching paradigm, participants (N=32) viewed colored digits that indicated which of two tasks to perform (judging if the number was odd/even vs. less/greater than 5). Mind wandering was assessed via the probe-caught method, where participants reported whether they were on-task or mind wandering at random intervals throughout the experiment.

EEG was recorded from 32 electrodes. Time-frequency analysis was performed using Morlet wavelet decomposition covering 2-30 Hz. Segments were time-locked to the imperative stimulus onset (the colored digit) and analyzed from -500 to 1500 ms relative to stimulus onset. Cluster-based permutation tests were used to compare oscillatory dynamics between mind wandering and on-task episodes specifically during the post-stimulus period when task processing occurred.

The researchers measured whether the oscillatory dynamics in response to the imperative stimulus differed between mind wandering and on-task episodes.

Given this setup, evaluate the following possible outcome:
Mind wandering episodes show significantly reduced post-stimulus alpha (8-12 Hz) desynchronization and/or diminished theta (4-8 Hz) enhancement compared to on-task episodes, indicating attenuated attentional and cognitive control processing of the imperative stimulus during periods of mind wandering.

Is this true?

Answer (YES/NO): NO